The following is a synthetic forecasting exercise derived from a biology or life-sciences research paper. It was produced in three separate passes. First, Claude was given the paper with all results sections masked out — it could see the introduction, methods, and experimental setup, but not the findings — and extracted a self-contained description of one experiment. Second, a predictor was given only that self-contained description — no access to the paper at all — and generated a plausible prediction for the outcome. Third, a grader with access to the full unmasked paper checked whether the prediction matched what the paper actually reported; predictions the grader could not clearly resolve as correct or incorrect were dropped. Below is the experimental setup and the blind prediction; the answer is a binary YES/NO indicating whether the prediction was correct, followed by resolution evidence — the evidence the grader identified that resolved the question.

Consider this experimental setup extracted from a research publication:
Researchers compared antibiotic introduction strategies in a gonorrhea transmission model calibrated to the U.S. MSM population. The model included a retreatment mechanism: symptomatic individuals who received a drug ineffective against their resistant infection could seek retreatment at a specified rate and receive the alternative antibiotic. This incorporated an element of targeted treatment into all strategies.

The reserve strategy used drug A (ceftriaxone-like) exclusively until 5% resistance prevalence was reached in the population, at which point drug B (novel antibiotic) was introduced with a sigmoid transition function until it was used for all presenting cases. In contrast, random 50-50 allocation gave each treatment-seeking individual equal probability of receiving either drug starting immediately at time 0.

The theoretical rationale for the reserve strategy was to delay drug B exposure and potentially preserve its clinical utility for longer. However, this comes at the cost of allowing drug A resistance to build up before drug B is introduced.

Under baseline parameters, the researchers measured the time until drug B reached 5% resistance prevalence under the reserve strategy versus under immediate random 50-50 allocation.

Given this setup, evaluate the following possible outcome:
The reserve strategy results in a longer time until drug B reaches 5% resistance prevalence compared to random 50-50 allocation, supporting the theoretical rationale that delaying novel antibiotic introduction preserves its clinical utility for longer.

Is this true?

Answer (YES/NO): NO